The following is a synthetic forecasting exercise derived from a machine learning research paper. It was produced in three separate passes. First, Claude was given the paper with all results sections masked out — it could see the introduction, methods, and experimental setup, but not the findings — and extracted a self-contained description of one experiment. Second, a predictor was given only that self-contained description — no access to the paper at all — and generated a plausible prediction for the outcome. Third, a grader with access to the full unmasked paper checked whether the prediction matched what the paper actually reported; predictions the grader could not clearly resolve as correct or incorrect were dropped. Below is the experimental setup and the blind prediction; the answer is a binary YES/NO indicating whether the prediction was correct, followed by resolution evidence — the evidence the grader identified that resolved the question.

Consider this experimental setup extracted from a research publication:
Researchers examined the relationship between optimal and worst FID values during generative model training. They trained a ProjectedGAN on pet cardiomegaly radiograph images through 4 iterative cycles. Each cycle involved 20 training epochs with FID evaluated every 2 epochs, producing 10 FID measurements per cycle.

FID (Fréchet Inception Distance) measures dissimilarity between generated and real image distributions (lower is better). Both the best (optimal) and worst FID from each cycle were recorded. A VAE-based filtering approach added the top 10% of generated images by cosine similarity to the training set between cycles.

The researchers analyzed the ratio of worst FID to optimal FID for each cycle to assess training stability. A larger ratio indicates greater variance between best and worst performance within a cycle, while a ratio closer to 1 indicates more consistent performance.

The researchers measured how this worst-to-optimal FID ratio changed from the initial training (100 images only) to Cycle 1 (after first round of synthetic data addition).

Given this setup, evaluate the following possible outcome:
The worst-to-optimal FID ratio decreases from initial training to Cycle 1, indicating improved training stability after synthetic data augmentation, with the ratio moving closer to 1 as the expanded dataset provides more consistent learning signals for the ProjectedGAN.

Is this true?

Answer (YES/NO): NO